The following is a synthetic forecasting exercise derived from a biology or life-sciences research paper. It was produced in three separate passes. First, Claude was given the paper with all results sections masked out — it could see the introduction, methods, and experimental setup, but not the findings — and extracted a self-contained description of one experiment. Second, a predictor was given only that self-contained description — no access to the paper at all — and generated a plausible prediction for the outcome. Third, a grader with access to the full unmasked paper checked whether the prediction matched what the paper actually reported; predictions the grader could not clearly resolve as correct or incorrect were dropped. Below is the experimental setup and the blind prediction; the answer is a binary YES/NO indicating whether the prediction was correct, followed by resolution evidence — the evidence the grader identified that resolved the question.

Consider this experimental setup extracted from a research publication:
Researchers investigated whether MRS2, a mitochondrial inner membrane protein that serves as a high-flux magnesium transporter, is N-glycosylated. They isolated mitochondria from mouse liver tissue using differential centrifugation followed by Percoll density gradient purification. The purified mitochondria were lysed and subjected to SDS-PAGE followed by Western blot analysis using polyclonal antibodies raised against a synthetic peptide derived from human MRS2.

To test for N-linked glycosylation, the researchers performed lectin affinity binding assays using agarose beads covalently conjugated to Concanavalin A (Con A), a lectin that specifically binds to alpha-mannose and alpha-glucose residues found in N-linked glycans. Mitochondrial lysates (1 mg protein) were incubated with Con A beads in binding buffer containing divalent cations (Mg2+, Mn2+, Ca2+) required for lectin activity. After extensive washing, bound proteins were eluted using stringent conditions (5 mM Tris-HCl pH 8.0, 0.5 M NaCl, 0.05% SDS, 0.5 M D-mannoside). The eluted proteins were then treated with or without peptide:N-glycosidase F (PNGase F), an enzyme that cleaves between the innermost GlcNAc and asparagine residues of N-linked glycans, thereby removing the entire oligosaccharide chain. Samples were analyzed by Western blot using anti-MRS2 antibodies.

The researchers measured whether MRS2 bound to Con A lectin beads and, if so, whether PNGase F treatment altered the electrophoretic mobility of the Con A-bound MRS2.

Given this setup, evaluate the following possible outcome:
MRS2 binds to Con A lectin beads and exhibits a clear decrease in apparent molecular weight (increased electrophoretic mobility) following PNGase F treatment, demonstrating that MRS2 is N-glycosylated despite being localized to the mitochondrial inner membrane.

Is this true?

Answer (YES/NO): YES